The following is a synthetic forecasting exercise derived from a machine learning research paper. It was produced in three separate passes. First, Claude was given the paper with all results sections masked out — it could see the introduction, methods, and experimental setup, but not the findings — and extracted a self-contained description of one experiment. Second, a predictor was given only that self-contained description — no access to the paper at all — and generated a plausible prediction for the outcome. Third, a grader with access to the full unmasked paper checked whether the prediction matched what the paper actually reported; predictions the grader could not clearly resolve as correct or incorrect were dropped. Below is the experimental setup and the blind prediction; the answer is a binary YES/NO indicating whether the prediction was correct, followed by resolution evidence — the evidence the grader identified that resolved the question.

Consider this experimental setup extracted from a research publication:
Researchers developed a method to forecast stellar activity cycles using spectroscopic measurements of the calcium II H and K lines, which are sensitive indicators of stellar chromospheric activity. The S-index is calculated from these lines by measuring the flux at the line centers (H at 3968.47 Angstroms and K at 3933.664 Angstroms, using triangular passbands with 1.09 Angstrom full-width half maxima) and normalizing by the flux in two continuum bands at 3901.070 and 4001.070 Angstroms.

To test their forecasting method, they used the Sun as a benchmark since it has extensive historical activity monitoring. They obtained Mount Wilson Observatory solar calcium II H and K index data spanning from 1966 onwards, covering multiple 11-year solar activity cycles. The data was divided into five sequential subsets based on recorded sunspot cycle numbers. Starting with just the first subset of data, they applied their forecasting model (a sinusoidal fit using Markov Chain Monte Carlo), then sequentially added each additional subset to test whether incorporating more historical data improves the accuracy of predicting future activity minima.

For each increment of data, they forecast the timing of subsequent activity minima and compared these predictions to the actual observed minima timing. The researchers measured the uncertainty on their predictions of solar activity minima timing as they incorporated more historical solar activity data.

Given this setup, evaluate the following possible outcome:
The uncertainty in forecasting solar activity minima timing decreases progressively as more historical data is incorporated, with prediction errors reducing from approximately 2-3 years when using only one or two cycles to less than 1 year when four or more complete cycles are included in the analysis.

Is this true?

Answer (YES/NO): NO